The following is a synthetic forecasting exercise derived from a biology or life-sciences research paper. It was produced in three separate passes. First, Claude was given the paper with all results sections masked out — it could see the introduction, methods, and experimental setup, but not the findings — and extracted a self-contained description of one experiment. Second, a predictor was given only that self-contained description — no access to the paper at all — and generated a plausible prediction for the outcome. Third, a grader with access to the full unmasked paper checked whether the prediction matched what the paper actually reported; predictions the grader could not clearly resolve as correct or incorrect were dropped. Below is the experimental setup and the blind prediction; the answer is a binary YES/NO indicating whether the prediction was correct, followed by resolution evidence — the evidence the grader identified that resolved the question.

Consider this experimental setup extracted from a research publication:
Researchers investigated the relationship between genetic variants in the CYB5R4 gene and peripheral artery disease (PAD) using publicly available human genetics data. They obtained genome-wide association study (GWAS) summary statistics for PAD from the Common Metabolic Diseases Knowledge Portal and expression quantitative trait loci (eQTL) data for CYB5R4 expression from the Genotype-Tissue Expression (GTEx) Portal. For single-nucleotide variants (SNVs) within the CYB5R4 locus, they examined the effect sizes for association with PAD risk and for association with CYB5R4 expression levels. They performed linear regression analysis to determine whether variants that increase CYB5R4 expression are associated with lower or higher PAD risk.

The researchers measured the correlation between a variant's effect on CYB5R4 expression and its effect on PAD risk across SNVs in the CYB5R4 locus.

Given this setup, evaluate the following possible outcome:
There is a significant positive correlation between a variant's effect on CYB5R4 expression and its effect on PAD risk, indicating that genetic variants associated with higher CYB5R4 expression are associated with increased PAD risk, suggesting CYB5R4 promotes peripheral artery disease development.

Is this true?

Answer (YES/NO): NO